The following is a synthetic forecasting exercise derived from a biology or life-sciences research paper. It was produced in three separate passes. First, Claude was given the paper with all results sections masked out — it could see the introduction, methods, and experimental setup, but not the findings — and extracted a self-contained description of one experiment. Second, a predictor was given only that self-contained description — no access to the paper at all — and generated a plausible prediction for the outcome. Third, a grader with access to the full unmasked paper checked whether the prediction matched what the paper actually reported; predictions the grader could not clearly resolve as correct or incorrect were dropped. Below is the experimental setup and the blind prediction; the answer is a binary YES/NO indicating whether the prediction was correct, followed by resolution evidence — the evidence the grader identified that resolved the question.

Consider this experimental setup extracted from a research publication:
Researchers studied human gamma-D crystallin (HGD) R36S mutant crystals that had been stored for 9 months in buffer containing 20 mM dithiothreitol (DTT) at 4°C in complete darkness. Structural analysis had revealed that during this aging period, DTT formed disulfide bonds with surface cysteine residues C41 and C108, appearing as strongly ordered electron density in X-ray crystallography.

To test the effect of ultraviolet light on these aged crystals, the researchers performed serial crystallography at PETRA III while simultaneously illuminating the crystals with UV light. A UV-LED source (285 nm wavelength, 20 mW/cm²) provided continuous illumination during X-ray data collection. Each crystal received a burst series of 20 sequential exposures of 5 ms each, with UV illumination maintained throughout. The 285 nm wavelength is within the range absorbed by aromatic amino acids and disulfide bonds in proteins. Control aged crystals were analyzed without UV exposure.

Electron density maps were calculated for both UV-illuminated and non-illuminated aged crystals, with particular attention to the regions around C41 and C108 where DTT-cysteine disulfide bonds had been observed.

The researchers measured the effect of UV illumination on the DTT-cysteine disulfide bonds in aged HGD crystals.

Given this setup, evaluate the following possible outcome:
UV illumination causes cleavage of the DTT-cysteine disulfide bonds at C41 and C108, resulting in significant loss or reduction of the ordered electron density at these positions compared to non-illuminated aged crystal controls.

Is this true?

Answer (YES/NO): YES